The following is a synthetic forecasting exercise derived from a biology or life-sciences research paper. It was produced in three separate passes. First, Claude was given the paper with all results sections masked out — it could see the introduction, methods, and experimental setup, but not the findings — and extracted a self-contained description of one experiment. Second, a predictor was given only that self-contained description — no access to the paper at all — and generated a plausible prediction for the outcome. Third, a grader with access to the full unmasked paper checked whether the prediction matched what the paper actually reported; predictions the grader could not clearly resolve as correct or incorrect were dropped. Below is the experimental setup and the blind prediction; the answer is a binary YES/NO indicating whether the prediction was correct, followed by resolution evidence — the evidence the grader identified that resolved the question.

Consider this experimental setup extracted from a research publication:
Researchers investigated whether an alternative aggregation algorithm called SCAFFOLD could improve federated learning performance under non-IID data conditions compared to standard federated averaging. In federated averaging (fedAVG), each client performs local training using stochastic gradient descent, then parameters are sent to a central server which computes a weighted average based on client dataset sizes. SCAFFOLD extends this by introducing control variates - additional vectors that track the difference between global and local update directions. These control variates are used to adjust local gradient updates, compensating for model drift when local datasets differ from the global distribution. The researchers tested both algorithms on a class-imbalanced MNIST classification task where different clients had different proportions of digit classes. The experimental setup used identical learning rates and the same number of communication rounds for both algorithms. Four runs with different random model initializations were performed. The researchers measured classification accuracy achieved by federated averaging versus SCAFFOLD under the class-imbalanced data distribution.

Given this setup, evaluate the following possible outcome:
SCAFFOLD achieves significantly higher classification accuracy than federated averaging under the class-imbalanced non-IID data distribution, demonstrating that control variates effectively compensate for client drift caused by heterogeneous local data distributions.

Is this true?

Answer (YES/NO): NO